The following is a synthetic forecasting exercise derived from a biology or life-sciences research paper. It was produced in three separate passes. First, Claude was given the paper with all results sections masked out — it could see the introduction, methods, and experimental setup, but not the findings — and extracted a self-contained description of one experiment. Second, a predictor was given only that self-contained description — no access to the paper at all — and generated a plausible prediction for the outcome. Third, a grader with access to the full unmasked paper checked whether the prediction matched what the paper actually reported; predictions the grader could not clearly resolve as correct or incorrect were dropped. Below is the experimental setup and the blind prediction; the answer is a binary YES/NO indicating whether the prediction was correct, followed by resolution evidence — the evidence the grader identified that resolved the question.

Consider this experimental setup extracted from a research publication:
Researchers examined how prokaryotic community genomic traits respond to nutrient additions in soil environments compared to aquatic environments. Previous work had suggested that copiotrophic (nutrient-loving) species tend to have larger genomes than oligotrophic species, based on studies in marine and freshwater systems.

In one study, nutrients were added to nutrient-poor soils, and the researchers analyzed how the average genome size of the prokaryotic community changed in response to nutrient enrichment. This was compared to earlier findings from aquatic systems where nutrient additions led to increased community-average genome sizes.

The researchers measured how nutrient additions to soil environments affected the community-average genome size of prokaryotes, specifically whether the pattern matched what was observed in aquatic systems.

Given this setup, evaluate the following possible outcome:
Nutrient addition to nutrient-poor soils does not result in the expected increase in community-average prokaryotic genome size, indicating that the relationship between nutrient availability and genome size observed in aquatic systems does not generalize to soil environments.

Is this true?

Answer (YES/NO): YES